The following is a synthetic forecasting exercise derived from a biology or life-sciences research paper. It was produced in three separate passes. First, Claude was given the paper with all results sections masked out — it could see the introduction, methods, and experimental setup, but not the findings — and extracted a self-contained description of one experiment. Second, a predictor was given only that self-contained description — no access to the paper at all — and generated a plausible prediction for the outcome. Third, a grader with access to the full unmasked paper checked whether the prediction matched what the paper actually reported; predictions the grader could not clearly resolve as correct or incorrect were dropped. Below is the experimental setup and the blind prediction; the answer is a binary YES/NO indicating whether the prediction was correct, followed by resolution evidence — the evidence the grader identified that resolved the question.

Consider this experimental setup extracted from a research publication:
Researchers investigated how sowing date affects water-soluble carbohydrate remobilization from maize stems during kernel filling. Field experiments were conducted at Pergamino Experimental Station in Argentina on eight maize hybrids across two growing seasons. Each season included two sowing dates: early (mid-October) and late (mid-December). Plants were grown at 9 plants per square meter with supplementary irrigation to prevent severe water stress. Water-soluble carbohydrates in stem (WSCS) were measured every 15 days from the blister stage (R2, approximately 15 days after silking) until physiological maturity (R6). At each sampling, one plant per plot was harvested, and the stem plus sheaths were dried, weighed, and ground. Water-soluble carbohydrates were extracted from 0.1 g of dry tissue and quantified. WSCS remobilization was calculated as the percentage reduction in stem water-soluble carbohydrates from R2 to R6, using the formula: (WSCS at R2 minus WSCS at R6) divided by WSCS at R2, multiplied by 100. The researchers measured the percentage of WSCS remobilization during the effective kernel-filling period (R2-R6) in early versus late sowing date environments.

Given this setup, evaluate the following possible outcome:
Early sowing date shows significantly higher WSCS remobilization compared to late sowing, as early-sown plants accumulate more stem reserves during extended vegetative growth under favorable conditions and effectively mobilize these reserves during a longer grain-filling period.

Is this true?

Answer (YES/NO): NO